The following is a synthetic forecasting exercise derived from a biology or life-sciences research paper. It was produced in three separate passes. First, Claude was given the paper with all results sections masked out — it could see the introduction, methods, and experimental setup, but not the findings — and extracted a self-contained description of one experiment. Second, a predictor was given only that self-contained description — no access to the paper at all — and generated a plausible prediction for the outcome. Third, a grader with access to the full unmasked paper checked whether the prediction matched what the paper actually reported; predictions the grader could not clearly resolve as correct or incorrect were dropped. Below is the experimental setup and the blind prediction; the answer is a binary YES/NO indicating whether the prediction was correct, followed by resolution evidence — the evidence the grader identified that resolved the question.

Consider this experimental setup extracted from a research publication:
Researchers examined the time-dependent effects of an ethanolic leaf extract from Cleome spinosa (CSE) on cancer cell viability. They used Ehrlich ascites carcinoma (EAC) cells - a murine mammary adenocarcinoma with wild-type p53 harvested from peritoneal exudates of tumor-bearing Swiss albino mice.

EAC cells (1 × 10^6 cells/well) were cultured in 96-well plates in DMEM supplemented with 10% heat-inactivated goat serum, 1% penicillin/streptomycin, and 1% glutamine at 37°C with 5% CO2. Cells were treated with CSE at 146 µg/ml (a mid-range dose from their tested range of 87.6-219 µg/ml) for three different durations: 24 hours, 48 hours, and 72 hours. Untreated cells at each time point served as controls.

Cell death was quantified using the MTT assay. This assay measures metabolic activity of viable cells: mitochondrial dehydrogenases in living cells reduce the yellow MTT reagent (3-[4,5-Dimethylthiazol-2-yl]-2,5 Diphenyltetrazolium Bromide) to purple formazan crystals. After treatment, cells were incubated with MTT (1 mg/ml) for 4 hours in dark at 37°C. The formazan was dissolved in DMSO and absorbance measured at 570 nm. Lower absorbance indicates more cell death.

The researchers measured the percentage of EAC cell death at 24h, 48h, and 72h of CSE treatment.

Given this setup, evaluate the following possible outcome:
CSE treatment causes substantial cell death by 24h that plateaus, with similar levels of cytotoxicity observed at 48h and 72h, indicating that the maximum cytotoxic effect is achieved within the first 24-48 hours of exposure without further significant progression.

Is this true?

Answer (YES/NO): NO